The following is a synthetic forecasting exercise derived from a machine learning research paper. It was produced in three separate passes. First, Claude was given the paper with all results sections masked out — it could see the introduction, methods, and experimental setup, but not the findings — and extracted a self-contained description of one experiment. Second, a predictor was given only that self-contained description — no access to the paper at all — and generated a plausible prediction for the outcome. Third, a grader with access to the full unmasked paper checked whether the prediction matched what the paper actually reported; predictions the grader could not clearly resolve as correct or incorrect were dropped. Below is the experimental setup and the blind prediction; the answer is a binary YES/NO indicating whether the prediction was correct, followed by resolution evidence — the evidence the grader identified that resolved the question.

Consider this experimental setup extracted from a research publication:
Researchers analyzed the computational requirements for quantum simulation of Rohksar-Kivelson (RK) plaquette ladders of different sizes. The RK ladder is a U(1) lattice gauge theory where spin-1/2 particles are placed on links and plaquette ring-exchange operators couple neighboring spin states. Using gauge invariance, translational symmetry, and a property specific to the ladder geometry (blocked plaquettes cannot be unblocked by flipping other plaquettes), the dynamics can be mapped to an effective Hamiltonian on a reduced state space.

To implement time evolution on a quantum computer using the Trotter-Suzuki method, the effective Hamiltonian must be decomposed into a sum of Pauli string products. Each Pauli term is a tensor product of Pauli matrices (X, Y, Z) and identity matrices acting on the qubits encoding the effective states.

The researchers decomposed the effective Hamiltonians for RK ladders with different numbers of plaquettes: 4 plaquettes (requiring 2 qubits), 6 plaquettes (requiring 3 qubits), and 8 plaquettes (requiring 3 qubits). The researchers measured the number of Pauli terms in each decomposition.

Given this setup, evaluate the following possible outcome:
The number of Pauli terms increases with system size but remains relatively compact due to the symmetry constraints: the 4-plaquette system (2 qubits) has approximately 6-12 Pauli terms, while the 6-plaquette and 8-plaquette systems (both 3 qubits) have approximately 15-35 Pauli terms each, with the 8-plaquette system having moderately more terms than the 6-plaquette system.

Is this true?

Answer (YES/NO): YES